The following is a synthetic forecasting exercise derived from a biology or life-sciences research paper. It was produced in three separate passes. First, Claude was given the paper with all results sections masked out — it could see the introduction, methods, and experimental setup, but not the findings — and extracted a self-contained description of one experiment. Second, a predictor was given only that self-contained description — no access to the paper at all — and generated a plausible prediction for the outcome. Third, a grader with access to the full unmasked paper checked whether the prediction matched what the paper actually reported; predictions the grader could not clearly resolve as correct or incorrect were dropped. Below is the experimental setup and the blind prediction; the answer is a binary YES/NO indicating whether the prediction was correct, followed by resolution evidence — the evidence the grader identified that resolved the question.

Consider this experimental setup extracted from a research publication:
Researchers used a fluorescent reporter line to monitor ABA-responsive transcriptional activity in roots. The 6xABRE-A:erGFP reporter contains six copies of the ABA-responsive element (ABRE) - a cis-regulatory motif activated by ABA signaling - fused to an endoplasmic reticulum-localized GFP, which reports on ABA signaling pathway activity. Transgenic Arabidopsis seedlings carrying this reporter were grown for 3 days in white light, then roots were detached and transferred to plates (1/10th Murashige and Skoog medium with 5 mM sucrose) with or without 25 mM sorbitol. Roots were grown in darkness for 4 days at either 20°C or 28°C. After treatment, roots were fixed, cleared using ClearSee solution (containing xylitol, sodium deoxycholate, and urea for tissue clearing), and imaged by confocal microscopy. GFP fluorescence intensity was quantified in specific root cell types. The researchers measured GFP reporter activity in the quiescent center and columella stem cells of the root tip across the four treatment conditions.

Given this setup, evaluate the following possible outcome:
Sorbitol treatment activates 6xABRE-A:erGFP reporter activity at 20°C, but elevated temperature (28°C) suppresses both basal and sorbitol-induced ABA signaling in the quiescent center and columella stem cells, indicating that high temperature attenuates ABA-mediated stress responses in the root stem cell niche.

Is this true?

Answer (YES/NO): NO